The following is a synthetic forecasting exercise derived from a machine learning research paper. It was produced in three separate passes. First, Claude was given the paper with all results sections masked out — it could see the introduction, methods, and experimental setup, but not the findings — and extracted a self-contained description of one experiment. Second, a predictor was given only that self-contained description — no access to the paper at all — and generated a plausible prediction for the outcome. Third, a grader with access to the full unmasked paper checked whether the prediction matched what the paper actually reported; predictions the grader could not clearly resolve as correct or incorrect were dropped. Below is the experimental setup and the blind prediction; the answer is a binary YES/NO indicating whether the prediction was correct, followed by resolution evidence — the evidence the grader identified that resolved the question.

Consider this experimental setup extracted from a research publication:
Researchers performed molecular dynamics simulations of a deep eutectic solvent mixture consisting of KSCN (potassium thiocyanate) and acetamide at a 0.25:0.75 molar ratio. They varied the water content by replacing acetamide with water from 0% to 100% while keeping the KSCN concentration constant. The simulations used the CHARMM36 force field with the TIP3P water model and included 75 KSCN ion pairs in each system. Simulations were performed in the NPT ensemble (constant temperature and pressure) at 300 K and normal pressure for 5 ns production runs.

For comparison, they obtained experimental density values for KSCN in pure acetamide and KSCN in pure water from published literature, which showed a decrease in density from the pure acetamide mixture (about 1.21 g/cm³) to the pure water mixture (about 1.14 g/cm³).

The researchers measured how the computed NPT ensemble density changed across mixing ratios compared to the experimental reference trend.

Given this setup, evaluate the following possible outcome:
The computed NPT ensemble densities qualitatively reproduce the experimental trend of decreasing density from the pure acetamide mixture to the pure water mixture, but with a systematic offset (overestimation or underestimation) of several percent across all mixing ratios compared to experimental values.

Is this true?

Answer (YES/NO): NO